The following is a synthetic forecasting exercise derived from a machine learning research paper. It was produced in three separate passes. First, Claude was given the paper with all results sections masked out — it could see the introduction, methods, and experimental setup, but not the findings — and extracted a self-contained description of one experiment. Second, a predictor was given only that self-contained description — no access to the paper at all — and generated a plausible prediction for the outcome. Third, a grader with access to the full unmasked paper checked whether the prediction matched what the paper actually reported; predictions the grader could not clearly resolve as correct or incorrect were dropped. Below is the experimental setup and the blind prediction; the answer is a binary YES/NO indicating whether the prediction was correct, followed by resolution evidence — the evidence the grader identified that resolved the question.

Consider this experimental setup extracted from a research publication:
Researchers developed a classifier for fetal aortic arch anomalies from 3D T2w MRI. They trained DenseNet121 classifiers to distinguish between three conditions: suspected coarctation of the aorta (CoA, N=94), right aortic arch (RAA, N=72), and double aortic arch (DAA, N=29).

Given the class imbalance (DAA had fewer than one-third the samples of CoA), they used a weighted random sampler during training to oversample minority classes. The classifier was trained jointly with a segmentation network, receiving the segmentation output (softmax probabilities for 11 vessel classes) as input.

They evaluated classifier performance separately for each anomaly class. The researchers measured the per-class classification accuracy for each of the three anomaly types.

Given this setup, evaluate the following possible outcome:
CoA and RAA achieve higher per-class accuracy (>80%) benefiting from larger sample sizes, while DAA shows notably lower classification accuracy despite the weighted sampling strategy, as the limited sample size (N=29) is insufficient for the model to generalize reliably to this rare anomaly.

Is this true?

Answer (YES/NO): NO